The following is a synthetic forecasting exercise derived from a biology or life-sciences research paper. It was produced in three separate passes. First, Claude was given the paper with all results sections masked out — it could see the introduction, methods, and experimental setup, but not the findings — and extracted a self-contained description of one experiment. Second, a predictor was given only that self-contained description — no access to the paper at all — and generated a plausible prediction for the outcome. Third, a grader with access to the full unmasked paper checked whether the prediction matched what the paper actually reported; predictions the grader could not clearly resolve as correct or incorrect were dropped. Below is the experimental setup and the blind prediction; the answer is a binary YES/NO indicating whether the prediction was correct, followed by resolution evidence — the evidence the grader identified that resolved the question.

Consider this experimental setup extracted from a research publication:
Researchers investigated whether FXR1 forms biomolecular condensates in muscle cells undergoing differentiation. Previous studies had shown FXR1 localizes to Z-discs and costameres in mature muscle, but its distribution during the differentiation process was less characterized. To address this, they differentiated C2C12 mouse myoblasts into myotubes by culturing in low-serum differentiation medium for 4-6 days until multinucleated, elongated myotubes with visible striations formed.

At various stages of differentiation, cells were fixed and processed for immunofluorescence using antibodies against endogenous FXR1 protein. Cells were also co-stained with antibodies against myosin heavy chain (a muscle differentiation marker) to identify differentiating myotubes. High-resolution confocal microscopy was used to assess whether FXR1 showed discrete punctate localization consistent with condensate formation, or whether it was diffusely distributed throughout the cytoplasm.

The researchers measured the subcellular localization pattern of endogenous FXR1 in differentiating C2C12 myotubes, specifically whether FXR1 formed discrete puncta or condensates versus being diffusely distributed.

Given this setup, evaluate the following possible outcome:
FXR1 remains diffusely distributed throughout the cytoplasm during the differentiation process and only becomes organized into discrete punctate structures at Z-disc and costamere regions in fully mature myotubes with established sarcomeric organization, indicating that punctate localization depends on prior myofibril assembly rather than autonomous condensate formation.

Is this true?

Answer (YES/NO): NO